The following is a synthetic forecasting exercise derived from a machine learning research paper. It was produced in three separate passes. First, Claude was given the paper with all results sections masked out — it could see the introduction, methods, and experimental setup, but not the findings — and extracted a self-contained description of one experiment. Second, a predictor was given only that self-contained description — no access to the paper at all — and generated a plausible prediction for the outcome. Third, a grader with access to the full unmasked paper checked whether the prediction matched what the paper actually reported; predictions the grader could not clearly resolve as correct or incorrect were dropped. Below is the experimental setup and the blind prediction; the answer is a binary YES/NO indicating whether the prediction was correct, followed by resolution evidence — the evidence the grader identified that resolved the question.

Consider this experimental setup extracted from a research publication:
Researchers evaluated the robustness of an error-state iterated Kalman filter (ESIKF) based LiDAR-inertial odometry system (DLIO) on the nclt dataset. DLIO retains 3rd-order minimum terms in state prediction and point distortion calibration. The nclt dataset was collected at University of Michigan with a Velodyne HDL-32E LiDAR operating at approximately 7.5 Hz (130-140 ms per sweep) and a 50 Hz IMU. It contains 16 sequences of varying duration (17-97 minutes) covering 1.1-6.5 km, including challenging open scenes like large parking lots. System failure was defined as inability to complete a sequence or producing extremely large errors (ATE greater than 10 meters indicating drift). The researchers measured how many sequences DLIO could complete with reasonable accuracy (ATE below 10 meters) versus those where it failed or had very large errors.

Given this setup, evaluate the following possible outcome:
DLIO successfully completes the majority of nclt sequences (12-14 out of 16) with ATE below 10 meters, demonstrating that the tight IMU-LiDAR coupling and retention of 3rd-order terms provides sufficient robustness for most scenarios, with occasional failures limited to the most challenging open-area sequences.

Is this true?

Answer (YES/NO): YES